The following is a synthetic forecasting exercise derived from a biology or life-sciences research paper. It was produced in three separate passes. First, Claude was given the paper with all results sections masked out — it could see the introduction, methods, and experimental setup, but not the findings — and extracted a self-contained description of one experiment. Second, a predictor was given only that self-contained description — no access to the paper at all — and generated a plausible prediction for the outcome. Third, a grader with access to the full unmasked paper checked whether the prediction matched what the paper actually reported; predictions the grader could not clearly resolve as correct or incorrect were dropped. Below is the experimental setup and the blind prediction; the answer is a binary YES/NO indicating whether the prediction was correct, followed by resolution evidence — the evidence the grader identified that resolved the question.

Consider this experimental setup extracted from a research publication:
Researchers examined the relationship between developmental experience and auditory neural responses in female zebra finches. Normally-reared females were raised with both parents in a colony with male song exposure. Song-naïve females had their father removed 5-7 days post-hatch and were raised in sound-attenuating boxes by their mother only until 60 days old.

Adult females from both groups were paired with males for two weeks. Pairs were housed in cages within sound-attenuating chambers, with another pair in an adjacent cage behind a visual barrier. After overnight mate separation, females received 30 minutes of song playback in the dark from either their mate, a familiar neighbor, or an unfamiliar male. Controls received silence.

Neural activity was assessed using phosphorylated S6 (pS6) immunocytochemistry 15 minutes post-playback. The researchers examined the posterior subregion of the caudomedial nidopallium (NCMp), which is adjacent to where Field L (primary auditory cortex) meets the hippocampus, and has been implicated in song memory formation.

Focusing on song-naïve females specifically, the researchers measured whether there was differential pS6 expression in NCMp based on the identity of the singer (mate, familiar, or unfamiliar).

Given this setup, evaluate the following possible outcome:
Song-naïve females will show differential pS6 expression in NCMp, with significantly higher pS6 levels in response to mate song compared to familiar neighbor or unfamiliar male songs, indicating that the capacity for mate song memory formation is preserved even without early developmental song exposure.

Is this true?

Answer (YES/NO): NO